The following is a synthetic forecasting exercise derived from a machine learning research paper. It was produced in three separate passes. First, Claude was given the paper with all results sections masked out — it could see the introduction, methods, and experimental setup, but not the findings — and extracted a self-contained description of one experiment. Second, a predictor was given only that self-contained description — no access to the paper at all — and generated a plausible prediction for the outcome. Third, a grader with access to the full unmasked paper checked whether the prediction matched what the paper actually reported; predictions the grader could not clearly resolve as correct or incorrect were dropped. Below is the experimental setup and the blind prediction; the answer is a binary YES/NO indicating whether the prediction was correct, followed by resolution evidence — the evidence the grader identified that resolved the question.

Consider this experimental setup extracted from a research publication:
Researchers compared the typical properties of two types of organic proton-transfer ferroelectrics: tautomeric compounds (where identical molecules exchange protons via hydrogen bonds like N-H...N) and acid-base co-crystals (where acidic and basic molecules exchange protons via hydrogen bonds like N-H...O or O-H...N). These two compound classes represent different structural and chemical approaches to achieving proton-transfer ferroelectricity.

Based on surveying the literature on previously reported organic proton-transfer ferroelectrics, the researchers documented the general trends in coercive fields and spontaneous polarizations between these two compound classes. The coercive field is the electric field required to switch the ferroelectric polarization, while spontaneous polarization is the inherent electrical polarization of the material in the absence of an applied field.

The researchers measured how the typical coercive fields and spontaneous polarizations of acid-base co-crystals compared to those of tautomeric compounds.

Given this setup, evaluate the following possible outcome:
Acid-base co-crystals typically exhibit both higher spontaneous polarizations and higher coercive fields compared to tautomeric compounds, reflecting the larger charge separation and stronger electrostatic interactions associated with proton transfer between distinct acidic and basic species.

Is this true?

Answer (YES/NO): NO